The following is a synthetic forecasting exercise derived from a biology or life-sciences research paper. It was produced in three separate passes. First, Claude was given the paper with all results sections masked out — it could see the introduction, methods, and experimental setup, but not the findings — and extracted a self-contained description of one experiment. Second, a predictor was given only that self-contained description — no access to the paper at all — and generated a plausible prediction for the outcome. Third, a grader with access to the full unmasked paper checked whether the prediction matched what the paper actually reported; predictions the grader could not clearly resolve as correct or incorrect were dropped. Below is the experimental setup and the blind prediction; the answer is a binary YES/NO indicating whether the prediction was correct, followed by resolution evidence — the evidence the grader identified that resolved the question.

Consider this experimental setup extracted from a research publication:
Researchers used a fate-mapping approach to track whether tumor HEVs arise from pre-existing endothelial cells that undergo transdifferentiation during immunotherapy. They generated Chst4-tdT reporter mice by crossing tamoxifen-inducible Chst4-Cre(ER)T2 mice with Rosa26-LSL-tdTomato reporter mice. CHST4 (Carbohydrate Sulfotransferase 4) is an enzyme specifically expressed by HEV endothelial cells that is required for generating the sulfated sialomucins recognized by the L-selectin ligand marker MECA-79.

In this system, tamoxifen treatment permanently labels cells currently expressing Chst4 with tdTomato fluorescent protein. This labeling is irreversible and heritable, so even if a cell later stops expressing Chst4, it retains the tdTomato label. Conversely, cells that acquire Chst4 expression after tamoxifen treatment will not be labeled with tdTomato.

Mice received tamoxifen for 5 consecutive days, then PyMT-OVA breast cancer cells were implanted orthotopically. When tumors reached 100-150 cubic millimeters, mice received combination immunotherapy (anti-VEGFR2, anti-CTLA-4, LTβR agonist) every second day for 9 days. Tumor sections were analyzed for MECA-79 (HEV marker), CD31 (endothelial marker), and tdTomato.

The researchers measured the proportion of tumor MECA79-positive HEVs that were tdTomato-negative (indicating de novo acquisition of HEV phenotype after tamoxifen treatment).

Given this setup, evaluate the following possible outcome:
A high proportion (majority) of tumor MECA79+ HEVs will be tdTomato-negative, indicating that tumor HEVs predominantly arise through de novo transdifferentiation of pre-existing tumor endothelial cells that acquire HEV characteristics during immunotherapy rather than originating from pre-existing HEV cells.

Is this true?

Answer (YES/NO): NO